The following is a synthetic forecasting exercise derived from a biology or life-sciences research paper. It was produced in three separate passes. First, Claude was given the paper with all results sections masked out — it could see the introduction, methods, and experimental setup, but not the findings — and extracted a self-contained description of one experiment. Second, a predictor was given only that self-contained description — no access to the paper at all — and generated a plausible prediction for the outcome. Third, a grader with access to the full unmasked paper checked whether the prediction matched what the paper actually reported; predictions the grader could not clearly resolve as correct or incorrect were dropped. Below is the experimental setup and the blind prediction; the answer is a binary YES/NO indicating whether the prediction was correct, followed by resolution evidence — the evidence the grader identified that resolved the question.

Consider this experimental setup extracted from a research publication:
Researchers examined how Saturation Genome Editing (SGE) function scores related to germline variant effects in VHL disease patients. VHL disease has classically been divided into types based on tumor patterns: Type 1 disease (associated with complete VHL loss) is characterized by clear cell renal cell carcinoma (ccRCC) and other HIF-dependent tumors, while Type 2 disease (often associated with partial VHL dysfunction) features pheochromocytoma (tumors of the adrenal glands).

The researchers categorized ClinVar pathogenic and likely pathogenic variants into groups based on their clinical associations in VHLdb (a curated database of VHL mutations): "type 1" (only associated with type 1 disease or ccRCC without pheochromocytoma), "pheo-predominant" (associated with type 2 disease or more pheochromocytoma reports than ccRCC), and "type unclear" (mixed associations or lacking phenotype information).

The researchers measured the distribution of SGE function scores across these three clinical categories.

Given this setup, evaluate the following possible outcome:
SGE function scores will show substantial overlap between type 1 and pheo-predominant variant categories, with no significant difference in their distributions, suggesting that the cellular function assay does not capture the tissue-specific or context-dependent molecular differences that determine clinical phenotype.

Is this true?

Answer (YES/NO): NO